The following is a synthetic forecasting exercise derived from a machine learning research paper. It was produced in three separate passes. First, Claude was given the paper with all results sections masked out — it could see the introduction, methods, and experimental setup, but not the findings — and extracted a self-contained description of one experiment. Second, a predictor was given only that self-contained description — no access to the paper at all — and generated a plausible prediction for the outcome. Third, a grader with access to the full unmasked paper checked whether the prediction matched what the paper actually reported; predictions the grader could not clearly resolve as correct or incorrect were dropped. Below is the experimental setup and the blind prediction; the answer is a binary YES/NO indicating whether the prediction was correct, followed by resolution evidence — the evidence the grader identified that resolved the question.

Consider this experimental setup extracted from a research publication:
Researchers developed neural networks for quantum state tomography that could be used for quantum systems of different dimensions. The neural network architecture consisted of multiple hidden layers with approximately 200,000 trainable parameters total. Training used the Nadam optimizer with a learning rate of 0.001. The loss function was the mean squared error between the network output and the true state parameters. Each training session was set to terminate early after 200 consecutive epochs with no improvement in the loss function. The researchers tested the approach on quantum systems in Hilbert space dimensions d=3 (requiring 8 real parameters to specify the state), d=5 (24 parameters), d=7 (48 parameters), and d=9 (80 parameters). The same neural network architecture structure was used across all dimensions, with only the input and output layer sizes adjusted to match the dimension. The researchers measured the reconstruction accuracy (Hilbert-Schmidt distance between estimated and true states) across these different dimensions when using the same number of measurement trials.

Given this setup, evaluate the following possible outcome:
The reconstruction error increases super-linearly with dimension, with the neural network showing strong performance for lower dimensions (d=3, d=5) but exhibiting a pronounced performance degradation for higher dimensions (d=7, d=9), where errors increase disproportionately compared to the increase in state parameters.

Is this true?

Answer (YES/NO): NO